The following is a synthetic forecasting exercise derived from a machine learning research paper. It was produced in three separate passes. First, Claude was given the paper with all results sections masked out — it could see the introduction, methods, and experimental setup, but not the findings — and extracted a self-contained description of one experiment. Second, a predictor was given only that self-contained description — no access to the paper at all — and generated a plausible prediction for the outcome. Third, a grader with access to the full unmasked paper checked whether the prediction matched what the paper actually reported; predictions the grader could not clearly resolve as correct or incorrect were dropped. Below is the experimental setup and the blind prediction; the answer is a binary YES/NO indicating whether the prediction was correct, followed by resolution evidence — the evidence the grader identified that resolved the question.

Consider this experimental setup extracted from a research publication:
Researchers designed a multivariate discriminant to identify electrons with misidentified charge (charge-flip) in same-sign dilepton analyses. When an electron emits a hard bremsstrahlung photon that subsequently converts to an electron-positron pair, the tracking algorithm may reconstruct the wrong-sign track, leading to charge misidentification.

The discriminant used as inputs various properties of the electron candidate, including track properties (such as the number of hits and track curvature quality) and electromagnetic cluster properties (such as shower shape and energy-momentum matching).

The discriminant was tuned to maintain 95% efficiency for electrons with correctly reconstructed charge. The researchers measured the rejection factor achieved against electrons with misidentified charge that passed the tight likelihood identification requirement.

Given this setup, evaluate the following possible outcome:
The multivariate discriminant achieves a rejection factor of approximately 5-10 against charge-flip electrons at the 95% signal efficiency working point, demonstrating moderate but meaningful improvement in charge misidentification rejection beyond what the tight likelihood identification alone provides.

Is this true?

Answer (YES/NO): NO